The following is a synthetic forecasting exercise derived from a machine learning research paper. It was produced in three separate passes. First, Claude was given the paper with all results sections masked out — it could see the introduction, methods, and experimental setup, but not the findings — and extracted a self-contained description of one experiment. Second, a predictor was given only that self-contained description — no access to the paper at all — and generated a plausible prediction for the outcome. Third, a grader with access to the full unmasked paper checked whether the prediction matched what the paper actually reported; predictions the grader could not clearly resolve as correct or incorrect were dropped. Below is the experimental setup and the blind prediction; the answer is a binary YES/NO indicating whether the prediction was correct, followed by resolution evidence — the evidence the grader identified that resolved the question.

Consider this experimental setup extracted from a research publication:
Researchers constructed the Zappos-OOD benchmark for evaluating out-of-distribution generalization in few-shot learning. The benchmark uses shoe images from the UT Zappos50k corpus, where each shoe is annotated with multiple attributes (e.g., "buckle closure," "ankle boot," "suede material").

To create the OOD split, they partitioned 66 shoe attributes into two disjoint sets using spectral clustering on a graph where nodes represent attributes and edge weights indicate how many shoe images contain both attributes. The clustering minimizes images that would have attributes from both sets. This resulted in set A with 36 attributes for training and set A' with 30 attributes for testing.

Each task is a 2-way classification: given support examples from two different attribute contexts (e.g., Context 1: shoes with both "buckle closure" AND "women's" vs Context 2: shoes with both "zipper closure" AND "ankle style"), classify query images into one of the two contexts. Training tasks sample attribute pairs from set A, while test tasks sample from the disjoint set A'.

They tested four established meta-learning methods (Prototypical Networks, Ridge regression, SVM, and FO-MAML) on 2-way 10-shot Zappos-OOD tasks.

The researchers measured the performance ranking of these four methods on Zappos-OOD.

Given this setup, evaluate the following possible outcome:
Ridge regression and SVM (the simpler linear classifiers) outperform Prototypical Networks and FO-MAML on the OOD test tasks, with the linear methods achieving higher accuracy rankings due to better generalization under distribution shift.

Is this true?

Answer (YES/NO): NO